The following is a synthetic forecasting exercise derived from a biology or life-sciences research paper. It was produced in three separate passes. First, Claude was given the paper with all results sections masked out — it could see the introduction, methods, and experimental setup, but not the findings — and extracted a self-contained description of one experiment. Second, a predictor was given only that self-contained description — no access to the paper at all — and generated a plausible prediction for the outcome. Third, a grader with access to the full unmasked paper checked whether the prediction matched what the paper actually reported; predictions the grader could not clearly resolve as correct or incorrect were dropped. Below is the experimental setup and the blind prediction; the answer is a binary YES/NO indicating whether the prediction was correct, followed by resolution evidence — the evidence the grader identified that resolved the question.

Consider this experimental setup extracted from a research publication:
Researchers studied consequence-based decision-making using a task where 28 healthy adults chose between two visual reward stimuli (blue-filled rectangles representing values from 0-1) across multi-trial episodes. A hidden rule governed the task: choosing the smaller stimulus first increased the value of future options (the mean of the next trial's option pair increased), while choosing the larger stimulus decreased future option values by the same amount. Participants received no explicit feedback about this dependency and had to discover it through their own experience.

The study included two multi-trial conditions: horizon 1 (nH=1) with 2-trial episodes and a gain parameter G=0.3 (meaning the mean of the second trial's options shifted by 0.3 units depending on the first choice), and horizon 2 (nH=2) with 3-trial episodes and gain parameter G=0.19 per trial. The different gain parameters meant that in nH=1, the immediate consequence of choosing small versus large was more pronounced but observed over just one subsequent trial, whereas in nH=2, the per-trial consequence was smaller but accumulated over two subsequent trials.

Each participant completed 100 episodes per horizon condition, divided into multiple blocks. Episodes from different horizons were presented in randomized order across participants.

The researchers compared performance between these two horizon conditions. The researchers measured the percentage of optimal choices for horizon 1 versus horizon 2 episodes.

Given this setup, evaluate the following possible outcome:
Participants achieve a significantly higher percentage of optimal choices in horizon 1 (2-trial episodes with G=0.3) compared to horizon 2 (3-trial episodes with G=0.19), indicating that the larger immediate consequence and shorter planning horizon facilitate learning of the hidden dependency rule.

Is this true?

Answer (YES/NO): YES